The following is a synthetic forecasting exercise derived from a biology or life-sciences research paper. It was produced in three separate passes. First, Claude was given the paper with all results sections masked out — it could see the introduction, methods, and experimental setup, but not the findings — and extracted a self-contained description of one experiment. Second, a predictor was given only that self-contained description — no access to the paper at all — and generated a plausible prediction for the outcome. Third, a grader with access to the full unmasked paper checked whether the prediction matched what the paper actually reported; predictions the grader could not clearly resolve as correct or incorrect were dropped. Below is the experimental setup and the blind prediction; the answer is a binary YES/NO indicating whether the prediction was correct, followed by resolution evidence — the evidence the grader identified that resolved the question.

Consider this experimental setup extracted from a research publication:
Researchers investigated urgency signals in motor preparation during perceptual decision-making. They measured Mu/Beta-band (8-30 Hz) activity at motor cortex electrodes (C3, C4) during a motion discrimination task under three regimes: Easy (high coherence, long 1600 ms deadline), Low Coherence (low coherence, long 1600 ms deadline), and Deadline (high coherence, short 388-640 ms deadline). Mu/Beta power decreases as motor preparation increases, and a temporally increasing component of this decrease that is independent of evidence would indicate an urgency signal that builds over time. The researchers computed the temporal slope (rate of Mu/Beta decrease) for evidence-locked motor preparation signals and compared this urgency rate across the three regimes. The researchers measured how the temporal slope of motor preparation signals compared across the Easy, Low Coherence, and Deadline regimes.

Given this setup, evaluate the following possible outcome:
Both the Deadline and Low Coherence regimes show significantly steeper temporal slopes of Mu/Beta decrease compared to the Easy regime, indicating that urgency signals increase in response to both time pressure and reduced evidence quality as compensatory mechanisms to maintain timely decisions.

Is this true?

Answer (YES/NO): NO